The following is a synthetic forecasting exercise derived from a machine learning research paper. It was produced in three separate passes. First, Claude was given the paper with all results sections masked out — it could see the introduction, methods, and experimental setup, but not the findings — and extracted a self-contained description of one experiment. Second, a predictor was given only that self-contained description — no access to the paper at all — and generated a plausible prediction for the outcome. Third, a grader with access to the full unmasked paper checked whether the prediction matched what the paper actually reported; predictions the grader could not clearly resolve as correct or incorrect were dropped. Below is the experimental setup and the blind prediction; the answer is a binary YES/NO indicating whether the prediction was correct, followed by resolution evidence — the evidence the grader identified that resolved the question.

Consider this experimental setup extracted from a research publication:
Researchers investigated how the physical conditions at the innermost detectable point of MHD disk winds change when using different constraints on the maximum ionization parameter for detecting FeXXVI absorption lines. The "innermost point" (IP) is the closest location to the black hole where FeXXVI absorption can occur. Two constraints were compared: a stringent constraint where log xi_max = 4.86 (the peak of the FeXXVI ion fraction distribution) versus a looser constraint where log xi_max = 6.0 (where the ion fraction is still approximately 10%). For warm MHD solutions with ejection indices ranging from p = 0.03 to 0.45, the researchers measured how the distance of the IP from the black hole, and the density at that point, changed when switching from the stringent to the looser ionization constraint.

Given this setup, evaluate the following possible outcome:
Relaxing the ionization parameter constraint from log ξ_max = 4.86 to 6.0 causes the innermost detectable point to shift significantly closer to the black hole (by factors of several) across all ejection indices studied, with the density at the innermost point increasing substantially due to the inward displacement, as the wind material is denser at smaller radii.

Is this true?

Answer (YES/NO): NO